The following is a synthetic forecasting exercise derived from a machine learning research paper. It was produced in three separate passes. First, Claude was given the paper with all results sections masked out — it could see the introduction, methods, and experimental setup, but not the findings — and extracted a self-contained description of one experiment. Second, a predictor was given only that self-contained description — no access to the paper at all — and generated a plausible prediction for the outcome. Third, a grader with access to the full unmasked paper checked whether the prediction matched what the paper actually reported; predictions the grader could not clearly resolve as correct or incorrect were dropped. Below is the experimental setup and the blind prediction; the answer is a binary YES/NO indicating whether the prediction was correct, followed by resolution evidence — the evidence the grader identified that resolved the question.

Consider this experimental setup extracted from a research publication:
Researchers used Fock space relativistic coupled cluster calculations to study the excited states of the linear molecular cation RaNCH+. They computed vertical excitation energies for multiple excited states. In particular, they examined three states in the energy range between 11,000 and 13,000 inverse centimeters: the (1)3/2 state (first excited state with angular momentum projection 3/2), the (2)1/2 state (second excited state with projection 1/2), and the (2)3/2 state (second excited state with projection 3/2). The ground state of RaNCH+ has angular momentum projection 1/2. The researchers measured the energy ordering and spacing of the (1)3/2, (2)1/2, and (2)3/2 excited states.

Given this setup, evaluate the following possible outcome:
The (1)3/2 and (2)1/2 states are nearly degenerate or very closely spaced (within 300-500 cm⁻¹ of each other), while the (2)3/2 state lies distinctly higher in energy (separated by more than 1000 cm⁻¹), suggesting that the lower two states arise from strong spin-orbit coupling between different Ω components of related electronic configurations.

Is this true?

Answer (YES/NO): NO